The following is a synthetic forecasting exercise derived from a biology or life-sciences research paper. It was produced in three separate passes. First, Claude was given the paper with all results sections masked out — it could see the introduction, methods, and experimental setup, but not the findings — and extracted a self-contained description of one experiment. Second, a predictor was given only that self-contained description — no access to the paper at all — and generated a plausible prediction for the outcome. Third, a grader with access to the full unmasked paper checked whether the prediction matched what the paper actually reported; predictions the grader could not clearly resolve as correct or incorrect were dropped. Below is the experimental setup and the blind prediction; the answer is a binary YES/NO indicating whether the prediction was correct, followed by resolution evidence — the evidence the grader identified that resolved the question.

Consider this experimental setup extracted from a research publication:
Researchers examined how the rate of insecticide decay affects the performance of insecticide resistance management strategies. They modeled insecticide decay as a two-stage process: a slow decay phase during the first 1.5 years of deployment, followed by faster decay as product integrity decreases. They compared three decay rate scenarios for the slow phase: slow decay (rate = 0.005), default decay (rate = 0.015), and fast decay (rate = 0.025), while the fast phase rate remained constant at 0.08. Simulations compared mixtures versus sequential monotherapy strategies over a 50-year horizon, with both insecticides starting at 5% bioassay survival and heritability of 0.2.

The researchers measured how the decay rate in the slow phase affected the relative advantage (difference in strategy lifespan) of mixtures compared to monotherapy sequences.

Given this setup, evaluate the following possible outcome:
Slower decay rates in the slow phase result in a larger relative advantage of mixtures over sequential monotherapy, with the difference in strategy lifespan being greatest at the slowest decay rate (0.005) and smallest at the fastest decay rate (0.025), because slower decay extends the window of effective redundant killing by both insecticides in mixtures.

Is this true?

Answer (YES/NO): YES